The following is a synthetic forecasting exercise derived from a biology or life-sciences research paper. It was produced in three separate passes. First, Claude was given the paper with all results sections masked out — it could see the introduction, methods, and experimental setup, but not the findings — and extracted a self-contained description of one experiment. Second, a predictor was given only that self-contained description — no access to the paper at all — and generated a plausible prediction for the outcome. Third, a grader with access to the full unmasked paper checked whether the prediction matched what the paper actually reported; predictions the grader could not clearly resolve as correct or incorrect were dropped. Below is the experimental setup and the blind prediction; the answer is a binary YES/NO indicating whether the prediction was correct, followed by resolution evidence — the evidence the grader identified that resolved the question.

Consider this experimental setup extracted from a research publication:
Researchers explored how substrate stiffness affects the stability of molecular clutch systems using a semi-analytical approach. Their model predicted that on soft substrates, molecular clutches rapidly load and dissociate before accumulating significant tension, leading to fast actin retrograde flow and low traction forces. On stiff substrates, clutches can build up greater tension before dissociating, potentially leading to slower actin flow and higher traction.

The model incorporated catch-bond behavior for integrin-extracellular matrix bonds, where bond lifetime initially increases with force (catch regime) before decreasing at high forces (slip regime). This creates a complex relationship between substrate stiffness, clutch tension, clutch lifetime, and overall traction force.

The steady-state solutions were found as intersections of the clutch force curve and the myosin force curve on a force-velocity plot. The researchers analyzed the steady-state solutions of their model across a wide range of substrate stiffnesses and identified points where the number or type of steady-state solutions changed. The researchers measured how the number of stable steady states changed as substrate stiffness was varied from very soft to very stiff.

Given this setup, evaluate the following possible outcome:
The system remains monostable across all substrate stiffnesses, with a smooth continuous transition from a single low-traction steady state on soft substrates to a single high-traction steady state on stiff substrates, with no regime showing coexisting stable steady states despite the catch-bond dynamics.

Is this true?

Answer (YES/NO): NO